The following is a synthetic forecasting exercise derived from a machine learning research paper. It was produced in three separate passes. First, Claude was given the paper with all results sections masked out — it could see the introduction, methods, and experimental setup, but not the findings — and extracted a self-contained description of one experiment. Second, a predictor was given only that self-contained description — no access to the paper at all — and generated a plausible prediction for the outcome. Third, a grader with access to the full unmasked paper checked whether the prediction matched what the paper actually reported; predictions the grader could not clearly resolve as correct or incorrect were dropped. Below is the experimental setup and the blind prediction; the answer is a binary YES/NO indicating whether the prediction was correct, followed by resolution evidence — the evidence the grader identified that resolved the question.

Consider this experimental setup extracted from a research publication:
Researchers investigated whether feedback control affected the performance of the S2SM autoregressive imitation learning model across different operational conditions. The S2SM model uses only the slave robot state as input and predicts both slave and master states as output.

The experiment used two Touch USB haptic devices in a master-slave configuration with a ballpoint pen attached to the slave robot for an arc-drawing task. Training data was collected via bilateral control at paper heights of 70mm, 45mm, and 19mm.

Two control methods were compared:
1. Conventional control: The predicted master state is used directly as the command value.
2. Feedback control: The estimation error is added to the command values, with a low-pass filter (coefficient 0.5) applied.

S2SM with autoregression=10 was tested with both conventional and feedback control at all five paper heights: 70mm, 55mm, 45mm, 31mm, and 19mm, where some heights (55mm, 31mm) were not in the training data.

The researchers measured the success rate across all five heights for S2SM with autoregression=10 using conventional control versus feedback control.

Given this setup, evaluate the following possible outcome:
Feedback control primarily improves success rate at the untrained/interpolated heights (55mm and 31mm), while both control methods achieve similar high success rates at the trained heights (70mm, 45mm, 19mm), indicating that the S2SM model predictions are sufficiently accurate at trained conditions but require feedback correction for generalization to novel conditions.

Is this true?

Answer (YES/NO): NO